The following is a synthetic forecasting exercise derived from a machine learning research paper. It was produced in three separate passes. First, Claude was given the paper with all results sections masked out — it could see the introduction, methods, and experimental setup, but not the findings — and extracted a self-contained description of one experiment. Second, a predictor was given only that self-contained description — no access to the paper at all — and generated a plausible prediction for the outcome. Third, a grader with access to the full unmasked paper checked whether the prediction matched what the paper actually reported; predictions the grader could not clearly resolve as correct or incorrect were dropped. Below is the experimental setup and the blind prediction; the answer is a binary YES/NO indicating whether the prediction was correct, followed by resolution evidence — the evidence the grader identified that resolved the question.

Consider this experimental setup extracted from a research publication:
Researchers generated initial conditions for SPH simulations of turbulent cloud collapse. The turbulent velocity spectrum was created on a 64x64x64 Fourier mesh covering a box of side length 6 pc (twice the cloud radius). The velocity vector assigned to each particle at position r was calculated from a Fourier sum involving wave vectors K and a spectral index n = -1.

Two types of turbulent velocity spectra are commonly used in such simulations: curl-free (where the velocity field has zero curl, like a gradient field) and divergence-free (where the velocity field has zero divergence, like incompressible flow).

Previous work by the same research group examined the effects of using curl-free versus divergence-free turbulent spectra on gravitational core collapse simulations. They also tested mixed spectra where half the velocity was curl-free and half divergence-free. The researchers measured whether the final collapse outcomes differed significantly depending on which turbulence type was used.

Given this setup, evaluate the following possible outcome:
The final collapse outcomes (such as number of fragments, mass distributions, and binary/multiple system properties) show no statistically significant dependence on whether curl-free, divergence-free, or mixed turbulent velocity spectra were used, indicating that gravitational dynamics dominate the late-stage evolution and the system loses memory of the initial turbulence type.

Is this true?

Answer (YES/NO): YES